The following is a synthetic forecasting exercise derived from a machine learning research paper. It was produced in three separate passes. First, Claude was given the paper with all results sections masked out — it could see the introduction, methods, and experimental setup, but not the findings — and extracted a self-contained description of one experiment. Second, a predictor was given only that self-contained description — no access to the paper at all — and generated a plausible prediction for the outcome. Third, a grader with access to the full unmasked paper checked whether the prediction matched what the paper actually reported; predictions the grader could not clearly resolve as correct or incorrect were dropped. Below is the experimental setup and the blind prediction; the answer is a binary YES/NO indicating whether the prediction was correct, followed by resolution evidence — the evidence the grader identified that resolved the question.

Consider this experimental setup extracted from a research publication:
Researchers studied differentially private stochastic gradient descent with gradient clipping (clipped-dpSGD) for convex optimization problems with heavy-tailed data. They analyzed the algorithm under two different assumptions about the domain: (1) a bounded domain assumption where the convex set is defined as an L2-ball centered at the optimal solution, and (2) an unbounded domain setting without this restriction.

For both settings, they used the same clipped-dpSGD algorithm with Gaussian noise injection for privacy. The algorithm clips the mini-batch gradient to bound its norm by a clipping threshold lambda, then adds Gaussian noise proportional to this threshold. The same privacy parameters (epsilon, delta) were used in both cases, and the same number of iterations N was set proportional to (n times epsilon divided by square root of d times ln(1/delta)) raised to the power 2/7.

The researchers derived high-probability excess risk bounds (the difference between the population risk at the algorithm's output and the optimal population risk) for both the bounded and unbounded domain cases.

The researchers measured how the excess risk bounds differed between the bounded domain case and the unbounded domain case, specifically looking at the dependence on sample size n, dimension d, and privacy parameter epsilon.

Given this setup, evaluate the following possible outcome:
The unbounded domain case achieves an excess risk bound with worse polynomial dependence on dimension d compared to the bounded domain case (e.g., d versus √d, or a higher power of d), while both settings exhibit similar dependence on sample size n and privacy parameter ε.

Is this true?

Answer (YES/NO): NO